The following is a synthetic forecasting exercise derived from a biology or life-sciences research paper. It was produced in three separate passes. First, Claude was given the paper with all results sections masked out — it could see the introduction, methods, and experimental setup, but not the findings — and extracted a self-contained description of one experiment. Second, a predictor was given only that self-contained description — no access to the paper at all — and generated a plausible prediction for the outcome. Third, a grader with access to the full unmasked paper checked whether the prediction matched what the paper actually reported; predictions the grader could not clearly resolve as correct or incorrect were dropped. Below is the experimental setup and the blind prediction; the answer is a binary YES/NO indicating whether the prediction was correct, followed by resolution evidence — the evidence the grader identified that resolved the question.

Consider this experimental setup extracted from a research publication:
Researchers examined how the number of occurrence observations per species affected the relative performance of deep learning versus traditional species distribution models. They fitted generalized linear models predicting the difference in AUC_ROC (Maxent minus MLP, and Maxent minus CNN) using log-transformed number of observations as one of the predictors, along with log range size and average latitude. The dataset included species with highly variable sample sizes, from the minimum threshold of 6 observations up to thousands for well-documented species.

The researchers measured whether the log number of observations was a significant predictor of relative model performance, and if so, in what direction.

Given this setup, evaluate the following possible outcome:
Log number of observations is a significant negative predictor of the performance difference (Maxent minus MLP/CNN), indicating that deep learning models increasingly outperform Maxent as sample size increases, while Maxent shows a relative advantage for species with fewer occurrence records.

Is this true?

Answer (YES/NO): YES